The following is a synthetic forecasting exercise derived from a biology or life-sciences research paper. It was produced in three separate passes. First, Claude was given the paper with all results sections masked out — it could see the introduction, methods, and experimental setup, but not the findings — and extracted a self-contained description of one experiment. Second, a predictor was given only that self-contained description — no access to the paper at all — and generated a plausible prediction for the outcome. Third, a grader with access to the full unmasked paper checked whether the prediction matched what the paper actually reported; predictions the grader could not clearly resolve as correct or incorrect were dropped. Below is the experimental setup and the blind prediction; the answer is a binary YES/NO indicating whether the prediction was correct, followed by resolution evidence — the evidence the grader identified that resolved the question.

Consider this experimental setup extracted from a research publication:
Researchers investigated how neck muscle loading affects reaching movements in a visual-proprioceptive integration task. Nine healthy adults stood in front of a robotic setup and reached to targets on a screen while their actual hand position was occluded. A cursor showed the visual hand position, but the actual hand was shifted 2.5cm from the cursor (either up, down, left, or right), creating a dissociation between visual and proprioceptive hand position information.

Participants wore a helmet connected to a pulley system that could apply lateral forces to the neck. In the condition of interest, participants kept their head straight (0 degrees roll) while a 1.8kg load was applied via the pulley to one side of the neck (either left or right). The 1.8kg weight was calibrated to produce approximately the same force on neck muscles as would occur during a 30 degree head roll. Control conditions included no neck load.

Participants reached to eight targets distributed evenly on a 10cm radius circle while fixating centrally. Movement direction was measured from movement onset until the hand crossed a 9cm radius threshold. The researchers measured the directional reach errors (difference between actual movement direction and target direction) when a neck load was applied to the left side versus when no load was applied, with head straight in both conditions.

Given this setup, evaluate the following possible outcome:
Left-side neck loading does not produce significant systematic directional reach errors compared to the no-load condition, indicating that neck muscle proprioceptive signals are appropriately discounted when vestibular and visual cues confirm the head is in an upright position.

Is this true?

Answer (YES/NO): NO